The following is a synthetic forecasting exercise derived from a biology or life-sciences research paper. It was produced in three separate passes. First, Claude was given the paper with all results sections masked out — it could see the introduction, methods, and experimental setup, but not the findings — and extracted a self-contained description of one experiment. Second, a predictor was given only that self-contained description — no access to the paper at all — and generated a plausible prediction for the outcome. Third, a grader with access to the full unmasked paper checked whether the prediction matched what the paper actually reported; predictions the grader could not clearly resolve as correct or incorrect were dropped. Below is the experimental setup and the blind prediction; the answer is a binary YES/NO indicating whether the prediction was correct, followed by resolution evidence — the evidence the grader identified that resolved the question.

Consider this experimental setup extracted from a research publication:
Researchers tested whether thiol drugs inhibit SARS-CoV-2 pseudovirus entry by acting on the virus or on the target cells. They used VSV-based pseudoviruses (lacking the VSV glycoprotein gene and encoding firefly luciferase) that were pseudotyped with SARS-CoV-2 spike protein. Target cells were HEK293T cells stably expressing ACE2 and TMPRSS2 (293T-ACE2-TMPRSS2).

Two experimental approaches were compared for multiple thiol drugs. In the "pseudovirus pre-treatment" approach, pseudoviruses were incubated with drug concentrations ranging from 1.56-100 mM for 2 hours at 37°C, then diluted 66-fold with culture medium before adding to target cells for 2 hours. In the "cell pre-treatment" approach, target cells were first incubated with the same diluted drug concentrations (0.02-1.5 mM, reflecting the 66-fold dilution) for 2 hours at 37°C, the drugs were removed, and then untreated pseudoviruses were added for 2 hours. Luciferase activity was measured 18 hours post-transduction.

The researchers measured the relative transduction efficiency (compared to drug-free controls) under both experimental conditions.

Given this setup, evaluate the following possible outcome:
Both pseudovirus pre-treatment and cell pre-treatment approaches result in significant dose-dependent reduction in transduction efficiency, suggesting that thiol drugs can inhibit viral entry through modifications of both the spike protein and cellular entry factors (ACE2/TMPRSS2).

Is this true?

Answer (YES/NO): NO